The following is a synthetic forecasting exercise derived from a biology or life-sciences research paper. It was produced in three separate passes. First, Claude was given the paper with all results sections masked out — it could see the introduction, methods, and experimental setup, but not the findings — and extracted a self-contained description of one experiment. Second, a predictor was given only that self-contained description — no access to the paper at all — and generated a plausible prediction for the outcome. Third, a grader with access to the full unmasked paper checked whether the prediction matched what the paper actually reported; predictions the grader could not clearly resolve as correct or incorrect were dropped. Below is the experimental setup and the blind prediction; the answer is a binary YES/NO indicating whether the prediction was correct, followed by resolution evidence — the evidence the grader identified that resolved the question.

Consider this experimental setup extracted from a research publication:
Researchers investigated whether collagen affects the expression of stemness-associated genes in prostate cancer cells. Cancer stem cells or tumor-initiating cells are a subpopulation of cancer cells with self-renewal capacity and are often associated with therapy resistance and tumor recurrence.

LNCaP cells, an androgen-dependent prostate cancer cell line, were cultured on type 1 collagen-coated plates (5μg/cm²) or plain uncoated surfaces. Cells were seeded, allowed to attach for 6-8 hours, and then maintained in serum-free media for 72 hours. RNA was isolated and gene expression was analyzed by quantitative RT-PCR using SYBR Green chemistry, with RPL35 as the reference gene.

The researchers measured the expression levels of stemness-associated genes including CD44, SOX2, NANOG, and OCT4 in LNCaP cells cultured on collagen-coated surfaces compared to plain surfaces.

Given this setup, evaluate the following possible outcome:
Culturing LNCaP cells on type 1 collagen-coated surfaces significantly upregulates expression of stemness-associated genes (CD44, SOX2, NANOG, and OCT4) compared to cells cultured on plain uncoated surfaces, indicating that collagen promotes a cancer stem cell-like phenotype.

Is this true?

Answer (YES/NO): NO